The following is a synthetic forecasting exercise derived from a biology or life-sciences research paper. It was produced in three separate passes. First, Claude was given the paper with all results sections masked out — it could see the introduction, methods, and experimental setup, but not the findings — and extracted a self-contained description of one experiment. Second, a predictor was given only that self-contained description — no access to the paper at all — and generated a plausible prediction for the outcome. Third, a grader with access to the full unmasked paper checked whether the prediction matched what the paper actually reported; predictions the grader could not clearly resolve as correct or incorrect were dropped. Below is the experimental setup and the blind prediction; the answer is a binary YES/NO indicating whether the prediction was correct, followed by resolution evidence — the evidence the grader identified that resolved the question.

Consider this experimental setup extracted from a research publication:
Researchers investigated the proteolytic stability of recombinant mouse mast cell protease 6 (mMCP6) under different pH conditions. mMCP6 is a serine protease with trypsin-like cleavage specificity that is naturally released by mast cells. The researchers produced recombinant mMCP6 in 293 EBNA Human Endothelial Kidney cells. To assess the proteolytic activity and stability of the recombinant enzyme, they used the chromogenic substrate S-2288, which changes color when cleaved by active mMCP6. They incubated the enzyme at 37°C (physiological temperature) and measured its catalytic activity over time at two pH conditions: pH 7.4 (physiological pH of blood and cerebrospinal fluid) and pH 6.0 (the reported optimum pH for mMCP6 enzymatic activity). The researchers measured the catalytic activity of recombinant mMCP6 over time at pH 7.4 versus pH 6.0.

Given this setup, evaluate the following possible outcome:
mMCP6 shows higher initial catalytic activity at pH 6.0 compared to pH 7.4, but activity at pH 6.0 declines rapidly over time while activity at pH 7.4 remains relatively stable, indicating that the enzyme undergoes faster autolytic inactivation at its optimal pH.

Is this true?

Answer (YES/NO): NO